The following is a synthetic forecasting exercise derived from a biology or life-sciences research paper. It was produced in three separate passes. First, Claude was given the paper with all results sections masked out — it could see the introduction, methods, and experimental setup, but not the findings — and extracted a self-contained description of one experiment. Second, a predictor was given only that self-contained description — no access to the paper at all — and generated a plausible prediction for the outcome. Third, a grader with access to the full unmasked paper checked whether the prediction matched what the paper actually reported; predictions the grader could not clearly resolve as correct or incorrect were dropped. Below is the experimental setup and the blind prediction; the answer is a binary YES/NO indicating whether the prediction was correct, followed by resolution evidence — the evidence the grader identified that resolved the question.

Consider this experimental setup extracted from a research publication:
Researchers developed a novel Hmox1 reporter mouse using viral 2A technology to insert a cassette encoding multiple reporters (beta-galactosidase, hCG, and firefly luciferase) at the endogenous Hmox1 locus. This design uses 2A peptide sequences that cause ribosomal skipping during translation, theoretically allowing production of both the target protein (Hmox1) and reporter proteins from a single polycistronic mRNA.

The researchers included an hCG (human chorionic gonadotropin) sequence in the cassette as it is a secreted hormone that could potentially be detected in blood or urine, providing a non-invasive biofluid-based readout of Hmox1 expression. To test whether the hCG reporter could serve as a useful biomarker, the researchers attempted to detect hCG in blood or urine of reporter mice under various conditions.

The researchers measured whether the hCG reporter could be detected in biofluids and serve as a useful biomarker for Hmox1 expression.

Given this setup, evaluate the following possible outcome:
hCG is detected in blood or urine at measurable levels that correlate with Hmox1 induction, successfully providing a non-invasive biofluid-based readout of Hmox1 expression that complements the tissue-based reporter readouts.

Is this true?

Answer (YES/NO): NO